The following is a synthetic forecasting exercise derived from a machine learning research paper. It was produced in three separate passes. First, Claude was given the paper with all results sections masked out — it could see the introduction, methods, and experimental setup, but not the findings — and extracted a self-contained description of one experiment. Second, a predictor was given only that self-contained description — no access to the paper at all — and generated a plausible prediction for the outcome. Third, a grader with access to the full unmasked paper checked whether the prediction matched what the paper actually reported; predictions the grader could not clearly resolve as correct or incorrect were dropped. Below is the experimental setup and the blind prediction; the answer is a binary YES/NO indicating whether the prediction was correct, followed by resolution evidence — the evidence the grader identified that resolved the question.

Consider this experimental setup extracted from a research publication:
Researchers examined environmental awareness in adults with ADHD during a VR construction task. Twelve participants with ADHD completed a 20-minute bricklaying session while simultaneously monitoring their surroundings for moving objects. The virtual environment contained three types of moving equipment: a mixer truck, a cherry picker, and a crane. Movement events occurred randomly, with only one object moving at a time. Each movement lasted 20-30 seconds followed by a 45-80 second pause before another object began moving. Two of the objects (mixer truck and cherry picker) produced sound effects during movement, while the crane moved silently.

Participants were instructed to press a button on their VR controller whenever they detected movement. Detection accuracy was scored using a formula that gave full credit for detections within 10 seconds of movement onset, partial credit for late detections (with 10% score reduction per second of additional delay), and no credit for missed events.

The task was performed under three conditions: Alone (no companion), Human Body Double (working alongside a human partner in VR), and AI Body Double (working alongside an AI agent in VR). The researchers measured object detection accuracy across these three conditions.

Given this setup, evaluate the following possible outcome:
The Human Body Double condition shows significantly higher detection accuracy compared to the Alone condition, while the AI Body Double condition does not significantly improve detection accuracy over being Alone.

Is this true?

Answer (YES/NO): NO